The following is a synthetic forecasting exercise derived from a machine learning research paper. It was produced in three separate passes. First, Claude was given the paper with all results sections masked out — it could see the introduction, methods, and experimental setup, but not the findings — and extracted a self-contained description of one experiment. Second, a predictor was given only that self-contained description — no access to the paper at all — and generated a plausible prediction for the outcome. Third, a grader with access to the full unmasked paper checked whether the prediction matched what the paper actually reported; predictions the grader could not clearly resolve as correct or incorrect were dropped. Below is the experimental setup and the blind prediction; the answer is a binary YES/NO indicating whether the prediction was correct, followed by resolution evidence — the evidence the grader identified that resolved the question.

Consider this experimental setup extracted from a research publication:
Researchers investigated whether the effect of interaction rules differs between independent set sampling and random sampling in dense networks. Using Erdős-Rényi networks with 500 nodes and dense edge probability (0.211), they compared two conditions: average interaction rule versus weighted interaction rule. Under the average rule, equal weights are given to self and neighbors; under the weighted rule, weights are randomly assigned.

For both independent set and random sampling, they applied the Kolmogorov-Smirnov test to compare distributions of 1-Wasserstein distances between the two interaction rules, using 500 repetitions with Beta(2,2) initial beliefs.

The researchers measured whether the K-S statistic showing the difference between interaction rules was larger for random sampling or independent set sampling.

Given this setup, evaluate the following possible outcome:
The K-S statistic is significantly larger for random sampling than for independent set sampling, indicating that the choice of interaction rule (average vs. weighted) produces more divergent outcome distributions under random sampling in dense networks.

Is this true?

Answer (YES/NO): YES